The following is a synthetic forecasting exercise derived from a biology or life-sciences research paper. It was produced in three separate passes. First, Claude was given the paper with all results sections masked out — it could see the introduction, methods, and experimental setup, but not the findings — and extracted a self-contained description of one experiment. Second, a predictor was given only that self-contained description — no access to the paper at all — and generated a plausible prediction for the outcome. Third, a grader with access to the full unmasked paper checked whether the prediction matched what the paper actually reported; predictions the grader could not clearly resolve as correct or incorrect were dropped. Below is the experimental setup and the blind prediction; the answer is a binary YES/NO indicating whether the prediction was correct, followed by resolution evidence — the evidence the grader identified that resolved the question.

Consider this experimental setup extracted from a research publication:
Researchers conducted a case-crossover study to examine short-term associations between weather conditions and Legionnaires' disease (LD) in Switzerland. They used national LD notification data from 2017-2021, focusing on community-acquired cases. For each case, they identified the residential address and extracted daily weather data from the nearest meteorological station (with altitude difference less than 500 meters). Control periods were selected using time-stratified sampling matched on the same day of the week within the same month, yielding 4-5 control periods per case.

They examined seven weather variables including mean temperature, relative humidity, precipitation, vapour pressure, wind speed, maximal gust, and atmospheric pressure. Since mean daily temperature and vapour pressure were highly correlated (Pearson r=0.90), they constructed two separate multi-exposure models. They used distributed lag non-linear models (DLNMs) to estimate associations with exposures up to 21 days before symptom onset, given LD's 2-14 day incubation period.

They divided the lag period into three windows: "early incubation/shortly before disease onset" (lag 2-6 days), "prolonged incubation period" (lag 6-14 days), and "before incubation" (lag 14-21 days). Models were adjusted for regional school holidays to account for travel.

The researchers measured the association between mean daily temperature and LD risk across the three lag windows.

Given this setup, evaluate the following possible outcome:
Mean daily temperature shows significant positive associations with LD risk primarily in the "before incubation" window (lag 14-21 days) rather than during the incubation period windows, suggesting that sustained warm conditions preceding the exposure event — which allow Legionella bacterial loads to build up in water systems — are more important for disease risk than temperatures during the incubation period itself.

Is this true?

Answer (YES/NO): NO